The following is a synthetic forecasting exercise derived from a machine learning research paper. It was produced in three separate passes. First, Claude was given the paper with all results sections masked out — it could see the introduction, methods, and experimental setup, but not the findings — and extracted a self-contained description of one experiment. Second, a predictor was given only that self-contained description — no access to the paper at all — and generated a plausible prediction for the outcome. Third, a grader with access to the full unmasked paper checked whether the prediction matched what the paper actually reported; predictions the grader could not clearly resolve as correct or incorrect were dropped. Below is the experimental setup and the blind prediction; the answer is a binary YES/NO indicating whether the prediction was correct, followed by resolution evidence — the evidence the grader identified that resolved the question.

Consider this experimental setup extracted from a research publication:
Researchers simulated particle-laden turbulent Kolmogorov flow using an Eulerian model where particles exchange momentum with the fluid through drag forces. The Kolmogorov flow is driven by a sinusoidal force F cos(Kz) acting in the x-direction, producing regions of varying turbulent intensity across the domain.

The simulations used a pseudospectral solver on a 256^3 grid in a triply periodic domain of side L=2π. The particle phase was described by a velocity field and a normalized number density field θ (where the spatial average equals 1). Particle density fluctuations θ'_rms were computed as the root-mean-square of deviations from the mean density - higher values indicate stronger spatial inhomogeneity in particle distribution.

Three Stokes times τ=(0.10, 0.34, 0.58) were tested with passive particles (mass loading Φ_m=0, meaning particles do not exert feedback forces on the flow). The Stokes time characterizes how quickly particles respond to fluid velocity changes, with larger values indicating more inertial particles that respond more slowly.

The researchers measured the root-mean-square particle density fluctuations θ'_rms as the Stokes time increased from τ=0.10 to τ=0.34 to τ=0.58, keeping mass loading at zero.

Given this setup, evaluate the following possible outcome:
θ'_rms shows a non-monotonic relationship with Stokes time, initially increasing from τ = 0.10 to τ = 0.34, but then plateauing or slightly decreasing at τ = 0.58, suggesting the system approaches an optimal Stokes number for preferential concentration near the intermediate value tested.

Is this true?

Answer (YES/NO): NO